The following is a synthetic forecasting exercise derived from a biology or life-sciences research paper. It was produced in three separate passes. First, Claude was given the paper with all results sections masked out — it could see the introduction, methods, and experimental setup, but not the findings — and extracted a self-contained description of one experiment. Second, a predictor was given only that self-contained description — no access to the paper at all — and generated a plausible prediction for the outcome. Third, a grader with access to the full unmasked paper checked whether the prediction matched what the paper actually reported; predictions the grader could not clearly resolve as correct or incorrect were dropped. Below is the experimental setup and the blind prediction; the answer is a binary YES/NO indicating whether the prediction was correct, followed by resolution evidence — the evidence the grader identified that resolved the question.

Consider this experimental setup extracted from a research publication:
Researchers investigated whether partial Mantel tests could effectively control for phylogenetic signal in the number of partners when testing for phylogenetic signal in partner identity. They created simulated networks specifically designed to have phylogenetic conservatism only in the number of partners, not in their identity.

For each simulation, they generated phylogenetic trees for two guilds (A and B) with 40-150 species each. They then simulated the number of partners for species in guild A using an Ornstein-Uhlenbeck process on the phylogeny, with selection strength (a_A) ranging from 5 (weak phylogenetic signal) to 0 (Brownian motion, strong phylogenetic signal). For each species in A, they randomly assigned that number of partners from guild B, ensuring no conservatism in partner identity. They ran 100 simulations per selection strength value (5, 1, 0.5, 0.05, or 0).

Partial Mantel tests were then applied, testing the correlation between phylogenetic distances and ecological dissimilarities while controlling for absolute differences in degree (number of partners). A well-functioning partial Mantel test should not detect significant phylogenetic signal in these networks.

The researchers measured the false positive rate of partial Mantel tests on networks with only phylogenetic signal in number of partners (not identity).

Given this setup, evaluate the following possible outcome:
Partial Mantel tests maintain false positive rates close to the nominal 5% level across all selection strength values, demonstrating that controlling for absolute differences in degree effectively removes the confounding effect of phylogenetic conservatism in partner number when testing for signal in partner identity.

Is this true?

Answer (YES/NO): NO